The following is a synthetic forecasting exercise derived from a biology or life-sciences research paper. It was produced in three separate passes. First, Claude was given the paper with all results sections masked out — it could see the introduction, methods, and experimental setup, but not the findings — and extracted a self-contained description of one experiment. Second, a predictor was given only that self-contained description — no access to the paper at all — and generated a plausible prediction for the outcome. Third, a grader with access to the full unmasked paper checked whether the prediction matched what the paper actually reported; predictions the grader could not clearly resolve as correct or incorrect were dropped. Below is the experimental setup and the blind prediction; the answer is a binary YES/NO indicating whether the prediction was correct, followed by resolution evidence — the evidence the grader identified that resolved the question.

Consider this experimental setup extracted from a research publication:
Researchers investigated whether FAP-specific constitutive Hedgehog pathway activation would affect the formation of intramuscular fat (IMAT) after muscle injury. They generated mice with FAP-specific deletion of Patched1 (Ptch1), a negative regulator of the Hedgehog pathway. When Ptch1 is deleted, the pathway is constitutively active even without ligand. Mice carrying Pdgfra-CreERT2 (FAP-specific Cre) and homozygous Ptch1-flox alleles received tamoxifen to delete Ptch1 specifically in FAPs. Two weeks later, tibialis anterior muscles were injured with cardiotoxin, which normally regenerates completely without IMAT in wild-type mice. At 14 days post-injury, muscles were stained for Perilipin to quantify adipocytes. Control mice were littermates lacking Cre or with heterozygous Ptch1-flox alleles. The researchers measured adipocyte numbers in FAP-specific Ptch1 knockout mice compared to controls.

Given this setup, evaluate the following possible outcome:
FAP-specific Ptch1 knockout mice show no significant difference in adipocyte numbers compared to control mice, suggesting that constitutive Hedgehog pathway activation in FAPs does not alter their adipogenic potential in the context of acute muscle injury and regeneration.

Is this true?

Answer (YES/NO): NO